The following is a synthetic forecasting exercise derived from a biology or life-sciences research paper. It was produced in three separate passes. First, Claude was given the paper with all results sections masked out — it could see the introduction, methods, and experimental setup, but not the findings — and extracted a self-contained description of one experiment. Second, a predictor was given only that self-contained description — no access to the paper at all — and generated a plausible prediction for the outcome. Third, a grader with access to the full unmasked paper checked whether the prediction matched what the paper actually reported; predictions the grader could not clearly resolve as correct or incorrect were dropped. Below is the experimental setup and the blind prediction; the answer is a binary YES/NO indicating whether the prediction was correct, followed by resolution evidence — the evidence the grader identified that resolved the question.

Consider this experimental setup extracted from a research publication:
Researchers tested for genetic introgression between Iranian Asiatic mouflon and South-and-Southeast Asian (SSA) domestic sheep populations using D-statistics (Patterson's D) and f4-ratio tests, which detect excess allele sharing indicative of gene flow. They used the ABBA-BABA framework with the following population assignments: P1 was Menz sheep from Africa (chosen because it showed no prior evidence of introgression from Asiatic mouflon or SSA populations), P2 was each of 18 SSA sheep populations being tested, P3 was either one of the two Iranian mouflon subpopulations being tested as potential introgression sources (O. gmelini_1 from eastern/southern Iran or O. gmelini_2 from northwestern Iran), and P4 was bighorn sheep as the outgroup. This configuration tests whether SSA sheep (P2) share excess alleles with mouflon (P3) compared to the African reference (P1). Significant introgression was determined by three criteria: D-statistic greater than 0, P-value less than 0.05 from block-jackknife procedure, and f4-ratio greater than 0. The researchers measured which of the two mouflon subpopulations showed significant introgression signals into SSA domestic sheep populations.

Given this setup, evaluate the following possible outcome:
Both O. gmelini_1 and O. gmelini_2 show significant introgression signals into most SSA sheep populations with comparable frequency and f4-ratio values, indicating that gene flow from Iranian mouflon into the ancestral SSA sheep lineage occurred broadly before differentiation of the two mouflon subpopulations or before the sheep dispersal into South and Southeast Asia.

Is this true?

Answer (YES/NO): NO